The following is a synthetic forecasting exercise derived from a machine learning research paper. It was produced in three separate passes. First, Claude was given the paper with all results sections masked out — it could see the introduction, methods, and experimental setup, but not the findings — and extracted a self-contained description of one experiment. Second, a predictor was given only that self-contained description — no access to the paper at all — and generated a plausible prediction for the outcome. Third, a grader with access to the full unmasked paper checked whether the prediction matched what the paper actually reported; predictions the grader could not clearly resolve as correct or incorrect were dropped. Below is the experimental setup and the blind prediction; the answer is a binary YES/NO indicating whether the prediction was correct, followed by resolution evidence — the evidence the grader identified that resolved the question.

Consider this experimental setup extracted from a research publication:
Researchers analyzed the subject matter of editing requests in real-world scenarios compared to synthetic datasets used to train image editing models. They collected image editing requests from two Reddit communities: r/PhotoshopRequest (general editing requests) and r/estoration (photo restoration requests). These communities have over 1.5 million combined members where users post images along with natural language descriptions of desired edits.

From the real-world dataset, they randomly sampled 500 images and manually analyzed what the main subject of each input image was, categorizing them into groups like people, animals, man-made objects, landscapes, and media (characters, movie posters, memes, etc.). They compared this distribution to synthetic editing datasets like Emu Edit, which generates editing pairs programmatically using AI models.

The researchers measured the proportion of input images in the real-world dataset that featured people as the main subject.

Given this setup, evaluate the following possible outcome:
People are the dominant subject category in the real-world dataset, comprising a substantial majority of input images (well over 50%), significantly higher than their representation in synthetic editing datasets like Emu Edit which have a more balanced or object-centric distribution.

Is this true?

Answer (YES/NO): NO